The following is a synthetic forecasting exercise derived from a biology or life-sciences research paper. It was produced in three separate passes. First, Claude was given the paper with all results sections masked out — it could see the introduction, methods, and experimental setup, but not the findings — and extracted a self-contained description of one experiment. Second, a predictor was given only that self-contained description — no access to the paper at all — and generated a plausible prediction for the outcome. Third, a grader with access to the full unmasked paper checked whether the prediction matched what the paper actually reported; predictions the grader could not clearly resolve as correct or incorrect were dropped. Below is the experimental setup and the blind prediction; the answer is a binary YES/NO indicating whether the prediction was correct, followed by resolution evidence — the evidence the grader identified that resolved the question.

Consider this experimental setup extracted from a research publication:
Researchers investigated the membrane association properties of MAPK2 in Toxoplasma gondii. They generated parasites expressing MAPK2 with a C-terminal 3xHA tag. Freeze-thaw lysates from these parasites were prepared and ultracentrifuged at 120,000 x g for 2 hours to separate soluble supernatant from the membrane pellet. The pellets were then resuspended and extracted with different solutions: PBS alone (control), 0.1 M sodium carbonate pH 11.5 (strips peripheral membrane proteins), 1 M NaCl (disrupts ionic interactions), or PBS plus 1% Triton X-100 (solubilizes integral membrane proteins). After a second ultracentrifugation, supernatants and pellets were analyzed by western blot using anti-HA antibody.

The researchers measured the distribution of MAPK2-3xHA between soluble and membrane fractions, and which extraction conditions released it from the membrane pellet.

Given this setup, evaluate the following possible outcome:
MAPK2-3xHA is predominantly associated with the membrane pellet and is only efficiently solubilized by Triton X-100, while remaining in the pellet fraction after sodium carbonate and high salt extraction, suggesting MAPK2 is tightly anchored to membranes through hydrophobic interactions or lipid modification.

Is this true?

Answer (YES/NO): NO